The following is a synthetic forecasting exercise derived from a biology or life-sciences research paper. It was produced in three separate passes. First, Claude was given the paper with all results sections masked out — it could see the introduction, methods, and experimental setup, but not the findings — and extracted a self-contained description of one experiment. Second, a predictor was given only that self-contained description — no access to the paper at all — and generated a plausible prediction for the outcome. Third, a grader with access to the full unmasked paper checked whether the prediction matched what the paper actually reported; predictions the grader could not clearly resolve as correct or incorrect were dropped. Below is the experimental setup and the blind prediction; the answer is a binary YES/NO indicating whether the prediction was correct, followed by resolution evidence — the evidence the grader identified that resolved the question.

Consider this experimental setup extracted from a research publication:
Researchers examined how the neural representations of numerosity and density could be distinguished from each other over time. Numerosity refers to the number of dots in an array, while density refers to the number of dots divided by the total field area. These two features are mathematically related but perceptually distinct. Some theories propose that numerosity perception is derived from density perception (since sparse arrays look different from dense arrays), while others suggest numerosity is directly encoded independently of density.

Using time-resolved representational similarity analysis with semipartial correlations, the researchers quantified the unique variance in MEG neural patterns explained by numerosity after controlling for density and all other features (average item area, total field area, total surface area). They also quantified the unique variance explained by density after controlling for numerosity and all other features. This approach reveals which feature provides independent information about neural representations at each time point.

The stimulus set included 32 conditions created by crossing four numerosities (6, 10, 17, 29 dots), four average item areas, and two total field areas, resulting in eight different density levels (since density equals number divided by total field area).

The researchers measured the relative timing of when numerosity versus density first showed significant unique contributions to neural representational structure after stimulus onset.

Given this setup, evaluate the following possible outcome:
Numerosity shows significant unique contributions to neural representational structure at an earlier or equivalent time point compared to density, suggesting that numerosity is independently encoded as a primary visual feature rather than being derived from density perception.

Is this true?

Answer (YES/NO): YES